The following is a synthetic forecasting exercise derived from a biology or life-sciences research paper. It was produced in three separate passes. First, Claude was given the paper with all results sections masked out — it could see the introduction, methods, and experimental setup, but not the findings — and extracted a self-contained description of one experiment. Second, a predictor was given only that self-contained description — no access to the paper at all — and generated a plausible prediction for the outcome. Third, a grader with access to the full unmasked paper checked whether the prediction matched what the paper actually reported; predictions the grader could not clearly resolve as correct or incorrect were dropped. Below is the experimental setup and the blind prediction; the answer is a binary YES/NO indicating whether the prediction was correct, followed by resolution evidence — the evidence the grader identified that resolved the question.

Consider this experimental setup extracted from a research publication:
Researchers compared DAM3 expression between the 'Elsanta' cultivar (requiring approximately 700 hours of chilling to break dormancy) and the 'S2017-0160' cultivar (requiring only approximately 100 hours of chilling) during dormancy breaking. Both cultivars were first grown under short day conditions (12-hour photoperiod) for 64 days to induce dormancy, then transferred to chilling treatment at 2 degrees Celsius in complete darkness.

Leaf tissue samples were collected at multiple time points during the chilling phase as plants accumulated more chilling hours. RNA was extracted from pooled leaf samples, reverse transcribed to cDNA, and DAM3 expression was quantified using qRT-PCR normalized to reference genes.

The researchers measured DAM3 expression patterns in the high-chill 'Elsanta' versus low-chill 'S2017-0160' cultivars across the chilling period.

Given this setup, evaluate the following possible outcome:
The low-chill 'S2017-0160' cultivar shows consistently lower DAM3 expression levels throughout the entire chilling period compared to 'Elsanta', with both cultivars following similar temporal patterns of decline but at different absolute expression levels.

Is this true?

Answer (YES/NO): NO